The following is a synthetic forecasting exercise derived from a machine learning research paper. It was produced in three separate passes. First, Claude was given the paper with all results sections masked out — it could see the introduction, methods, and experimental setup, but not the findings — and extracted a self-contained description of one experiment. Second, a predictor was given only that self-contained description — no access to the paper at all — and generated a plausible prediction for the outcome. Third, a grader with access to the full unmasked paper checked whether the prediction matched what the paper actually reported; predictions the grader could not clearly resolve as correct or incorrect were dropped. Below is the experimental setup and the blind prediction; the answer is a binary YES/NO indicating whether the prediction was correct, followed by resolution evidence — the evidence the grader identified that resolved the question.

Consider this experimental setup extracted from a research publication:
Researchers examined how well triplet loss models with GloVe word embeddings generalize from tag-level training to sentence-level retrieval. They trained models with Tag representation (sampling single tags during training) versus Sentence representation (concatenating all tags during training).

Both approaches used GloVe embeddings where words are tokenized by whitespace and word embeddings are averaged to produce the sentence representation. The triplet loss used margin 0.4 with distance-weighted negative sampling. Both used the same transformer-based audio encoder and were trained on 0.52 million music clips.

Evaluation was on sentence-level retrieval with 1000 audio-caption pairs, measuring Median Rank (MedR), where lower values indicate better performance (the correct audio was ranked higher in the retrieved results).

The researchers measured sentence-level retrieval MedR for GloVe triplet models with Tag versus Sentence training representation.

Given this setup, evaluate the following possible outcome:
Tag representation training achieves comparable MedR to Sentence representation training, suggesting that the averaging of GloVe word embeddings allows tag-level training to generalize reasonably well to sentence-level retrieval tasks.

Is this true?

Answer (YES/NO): NO